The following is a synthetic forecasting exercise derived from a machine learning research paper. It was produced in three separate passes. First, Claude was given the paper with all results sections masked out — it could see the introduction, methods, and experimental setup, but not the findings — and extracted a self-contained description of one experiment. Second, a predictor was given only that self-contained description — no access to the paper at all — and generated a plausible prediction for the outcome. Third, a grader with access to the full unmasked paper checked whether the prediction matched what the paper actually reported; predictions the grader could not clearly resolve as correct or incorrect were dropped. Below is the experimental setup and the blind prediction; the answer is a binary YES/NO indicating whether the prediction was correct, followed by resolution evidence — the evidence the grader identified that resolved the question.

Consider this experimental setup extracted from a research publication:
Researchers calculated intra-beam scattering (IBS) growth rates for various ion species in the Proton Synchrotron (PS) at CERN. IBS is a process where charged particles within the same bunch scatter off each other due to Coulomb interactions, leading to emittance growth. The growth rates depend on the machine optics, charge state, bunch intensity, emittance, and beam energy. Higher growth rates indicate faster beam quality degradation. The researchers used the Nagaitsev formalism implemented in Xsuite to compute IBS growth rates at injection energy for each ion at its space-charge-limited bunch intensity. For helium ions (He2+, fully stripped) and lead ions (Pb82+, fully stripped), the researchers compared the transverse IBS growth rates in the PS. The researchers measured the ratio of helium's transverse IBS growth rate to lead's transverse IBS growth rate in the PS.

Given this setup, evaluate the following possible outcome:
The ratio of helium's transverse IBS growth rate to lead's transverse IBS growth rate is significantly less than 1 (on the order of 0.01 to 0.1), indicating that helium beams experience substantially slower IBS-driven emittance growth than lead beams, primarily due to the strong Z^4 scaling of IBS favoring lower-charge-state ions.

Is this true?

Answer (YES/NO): YES